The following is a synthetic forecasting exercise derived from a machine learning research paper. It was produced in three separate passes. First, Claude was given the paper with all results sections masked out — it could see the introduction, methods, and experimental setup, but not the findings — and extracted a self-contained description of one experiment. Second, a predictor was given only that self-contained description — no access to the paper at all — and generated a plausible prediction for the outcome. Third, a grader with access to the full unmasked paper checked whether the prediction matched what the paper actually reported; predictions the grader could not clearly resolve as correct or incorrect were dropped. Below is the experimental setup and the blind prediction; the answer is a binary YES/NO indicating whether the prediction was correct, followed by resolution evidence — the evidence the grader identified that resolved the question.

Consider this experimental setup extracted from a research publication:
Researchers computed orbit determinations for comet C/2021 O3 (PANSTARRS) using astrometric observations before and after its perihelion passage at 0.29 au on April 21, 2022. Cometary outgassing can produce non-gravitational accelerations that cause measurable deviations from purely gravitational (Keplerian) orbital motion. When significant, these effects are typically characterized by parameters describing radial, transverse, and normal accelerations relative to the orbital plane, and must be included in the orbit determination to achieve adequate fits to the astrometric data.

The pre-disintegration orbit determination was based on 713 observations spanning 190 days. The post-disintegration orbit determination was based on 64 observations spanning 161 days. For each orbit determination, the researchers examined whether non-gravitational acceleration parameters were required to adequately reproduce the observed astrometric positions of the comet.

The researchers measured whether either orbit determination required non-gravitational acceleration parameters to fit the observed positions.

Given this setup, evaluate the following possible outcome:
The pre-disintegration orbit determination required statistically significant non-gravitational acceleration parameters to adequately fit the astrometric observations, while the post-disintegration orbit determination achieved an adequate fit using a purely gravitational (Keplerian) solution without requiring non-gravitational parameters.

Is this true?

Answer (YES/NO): NO